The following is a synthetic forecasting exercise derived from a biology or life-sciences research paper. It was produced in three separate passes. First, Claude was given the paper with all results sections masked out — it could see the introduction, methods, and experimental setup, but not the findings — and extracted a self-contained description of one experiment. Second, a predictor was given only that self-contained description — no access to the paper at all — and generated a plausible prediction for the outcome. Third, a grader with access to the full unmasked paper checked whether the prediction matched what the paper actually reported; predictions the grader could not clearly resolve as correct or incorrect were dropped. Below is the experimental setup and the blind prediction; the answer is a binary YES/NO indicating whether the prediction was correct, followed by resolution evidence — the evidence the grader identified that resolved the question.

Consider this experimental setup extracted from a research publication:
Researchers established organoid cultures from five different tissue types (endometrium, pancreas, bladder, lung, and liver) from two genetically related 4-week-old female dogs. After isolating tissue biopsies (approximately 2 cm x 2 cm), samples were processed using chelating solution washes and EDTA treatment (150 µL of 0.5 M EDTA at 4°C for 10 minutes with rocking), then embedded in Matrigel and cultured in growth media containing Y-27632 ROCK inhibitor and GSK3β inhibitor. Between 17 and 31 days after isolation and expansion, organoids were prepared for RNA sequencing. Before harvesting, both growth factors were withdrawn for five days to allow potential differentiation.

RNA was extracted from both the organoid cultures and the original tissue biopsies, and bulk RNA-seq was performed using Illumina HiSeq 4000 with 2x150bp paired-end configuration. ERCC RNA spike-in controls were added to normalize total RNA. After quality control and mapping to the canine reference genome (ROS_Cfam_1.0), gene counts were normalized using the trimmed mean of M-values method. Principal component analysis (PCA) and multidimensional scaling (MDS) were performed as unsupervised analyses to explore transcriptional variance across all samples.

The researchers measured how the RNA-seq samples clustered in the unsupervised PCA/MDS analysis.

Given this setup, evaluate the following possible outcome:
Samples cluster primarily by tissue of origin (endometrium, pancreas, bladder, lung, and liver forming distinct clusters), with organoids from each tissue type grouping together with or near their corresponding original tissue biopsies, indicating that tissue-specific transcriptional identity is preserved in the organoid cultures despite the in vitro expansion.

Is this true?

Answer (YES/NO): NO